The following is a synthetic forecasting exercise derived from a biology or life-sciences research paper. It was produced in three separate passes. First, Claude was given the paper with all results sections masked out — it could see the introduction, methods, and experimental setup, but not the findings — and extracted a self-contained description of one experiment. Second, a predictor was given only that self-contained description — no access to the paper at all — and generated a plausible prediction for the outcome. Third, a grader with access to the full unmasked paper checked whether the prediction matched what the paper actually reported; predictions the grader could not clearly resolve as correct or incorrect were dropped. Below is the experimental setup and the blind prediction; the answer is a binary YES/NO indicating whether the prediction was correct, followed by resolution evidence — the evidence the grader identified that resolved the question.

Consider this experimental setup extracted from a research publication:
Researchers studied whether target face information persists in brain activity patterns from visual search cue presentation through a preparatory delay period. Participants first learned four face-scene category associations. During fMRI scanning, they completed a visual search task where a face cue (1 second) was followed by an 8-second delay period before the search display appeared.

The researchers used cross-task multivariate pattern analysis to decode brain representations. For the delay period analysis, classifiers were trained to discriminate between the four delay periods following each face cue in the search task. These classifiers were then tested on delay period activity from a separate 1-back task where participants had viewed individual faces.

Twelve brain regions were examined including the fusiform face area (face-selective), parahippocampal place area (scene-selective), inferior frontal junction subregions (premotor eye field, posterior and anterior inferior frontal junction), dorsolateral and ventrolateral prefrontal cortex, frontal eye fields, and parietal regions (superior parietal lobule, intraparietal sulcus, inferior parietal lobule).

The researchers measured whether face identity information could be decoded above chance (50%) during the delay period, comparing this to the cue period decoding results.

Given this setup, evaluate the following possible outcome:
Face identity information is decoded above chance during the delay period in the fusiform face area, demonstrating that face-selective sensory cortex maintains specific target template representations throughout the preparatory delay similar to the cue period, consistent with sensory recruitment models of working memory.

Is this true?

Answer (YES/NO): NO